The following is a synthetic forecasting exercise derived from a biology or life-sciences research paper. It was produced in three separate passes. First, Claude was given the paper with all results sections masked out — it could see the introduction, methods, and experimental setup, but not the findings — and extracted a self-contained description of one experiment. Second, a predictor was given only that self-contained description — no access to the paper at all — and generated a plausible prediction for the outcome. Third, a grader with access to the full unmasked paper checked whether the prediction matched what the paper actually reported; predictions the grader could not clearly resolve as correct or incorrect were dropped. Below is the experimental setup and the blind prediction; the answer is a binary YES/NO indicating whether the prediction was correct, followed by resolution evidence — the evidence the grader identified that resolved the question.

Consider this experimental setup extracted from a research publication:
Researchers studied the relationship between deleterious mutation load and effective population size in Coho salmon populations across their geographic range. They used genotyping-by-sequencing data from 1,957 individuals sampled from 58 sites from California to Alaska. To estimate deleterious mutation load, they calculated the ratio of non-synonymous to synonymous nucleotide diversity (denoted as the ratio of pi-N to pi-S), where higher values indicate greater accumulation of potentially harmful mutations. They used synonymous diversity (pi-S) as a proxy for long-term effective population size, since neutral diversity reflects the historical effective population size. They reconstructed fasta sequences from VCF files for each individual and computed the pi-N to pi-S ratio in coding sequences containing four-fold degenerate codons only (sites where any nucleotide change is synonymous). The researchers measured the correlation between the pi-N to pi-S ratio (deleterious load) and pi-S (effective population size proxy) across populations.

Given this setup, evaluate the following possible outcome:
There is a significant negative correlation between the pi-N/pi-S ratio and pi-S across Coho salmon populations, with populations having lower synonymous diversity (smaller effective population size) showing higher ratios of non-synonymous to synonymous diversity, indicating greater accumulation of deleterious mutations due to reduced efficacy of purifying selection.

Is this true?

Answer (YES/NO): NO